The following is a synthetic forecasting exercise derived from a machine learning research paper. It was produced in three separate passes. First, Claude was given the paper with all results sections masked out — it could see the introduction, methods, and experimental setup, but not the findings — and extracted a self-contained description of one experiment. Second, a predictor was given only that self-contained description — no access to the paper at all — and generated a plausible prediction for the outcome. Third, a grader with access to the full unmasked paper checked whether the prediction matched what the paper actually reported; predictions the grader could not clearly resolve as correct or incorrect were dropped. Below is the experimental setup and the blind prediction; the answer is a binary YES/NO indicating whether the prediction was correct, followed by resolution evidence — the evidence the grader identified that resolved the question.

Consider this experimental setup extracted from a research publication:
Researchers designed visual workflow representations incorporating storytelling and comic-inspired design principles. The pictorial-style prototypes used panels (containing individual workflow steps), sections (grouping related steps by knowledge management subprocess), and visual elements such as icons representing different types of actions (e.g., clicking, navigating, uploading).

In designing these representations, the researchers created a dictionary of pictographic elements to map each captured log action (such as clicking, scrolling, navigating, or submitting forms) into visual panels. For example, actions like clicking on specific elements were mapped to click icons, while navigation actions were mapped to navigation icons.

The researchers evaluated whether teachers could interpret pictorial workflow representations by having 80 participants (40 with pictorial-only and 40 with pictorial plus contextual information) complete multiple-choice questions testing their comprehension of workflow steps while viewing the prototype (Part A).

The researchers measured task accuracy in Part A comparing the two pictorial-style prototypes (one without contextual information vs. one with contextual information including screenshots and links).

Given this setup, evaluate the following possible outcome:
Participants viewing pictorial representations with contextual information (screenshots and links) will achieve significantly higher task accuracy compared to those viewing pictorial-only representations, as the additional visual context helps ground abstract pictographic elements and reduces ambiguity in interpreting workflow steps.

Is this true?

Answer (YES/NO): NO